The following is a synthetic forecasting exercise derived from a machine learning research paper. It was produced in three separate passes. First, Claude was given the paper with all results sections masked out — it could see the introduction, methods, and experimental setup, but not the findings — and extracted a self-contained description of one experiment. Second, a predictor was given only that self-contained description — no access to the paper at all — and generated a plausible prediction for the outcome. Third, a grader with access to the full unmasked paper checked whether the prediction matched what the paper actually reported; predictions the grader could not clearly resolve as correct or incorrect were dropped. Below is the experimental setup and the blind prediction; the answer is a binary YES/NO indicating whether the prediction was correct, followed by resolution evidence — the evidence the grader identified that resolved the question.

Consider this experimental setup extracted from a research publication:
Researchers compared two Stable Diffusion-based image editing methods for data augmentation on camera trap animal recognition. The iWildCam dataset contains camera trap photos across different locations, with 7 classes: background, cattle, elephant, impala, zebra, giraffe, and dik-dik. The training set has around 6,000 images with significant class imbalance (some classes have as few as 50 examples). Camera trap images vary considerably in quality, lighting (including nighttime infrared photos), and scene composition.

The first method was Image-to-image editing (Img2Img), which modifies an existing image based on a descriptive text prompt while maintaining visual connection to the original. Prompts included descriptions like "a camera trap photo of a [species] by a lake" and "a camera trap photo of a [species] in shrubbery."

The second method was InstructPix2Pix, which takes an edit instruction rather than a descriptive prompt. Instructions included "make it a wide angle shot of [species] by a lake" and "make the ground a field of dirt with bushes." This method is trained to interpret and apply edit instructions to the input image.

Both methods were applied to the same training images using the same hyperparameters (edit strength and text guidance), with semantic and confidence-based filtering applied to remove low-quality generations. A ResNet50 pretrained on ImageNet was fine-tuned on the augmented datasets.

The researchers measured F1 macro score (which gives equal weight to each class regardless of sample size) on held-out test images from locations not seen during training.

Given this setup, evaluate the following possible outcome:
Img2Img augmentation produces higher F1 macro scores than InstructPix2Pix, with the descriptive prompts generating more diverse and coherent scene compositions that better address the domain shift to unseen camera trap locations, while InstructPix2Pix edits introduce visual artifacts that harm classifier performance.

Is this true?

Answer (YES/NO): YES